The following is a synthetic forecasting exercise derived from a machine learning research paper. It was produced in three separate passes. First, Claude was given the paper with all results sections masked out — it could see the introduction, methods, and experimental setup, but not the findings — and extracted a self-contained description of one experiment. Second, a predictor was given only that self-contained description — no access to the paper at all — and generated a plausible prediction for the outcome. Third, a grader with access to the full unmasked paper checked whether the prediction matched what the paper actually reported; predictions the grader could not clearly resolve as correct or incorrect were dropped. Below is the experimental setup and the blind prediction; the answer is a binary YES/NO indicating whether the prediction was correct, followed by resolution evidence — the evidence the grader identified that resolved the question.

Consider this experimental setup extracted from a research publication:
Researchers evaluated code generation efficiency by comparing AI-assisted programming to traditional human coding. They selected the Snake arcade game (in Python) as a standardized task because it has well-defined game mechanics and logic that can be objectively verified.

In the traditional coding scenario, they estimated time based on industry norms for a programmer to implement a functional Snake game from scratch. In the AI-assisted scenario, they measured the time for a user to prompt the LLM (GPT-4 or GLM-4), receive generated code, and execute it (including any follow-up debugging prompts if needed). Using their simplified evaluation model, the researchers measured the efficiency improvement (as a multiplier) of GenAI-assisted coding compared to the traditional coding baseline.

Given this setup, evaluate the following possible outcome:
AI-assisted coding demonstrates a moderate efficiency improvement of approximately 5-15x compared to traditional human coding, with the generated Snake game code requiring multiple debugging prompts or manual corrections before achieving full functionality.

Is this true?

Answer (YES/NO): NO